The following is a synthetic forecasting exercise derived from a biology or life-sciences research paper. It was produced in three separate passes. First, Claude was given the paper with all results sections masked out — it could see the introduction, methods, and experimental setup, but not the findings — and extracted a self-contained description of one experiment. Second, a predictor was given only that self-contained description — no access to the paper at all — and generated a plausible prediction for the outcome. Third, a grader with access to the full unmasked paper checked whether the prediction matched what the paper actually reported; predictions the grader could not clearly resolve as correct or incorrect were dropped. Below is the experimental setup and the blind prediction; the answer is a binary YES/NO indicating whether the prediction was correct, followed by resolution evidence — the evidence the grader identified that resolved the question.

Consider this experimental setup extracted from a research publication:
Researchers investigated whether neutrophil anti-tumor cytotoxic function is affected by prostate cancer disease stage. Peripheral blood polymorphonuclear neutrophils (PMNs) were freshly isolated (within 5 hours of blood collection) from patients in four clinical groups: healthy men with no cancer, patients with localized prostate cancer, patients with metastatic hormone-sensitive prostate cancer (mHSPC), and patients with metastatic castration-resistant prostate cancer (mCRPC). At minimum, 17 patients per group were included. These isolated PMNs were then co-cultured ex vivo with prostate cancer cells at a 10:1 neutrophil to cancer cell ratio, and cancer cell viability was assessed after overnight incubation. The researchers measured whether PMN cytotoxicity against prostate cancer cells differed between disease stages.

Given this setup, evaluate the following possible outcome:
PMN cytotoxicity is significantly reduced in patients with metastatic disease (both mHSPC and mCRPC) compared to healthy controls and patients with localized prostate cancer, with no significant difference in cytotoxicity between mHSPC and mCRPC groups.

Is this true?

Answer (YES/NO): NO